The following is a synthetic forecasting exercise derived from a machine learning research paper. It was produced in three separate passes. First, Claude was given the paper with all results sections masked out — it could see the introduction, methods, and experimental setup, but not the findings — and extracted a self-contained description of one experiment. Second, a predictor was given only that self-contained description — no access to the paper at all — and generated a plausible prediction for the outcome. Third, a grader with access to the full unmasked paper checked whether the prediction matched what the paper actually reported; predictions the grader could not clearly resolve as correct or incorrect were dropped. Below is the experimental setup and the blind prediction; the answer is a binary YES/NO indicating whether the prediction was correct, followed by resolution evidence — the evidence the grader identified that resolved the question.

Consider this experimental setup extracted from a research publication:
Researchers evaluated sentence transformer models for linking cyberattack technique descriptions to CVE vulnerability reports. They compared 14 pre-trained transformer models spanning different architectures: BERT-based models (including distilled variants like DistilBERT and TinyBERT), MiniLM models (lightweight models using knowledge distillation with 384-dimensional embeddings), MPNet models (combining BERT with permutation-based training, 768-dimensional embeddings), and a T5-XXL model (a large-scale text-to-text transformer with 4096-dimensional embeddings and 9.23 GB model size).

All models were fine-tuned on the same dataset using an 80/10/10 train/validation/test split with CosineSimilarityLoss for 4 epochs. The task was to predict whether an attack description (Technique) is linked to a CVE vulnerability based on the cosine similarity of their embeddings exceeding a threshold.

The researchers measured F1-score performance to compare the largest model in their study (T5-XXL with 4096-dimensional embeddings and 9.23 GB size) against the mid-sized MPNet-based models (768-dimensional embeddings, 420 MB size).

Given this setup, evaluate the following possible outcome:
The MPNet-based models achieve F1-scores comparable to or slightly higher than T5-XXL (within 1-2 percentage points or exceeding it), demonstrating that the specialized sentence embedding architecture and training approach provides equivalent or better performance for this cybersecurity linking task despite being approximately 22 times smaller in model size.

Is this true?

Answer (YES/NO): NO